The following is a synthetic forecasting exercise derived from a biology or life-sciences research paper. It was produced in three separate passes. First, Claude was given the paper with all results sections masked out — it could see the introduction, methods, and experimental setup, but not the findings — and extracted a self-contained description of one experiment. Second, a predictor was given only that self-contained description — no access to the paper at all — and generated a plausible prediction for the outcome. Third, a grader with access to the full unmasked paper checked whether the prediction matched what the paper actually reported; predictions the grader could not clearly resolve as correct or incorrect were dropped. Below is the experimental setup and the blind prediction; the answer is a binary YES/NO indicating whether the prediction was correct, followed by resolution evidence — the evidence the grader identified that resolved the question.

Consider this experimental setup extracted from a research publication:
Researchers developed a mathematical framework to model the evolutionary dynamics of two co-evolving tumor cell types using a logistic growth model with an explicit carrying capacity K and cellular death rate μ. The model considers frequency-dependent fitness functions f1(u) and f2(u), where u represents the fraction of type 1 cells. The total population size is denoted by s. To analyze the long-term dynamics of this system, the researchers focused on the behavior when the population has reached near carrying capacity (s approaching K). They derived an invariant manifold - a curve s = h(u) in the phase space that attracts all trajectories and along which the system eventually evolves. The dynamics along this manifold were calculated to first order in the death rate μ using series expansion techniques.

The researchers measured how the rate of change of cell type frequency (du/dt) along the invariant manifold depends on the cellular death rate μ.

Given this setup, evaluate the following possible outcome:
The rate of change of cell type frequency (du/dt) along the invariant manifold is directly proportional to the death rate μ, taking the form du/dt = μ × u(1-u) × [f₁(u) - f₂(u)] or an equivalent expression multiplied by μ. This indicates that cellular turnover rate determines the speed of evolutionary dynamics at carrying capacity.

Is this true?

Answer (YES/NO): YES